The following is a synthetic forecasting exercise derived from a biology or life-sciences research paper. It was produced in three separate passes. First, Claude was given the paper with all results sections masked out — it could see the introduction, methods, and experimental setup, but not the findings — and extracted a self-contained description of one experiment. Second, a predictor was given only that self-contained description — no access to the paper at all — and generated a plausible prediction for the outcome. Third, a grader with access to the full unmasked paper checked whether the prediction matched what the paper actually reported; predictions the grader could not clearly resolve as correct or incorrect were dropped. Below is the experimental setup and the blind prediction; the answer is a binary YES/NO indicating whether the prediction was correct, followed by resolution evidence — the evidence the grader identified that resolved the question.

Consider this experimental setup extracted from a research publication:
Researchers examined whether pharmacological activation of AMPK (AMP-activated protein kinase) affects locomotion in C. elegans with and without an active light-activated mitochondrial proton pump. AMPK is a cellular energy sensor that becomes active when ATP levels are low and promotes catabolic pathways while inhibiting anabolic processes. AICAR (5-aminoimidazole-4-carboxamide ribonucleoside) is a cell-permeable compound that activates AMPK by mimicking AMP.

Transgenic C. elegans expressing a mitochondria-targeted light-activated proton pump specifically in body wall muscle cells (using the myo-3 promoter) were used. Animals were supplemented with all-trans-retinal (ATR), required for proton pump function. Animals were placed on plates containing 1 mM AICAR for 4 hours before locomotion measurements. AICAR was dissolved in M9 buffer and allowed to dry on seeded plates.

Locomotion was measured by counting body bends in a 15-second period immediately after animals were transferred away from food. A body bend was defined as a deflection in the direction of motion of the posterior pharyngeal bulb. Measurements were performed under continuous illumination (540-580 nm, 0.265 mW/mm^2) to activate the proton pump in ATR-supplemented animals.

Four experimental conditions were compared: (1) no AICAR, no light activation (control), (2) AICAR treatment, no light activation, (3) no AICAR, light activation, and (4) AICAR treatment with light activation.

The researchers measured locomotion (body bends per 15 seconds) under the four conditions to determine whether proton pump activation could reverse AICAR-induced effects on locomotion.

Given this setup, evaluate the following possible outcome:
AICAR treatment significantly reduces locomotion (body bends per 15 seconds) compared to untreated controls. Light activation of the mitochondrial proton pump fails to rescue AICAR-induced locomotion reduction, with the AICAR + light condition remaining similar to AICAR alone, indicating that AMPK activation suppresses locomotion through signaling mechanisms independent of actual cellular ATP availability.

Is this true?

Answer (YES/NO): NO